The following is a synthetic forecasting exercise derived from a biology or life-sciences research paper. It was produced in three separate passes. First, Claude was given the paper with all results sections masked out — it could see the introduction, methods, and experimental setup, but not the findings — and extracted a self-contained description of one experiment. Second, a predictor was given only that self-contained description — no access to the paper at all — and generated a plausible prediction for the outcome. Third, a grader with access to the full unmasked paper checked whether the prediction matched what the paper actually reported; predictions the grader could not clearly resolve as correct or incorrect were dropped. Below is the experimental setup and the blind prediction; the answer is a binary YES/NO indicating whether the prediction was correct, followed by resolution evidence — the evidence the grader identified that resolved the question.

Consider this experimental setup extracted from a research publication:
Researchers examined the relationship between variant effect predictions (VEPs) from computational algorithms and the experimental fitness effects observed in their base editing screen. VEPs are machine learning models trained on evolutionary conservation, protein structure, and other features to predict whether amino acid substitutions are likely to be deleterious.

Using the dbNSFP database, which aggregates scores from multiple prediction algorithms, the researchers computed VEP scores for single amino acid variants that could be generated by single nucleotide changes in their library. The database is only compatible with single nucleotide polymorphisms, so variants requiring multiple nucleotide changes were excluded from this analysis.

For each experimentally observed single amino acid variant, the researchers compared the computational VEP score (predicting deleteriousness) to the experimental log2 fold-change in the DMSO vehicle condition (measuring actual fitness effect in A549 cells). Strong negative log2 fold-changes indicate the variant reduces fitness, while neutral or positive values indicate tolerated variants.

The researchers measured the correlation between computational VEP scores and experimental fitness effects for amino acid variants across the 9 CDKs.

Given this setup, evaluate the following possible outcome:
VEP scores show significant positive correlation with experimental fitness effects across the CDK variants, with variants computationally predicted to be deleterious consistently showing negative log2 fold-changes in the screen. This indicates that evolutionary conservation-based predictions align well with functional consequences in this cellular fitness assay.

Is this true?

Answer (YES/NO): NO